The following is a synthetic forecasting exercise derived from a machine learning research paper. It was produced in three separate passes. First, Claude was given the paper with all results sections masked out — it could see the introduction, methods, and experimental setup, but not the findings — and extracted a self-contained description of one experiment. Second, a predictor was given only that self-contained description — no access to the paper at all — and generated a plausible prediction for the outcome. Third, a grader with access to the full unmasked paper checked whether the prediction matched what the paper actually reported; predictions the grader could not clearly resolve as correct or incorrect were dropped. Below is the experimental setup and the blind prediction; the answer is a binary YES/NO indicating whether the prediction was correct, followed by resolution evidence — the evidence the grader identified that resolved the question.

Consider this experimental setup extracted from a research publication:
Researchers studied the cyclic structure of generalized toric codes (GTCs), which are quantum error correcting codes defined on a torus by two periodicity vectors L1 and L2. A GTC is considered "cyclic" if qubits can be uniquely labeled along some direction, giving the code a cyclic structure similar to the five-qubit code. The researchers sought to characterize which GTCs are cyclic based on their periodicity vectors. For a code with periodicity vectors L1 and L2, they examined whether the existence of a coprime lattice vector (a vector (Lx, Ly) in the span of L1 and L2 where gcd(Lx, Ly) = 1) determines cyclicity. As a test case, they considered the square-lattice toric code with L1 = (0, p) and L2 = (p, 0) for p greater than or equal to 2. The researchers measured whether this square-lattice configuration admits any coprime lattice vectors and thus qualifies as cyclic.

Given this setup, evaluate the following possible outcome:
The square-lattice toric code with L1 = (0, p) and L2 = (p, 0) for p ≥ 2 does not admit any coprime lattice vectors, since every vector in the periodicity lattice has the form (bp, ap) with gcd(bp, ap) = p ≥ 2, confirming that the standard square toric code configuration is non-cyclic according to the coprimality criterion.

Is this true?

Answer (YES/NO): YES